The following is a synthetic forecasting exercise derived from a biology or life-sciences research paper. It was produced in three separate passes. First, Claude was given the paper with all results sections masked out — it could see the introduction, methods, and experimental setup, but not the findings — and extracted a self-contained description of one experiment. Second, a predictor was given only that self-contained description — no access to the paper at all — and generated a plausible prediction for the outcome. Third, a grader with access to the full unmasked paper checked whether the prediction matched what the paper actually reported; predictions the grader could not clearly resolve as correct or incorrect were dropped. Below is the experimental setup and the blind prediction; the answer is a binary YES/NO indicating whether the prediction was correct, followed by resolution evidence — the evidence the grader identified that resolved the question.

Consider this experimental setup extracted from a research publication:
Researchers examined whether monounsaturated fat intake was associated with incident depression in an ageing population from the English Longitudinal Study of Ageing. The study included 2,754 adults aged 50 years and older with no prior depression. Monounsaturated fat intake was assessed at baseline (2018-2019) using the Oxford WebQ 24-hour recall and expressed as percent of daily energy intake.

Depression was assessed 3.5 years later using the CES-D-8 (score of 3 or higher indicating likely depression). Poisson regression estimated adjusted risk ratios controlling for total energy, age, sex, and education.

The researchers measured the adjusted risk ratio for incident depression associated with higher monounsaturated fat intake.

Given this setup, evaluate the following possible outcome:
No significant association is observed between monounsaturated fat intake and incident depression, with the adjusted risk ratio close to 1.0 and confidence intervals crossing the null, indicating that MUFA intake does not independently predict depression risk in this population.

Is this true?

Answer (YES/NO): YES